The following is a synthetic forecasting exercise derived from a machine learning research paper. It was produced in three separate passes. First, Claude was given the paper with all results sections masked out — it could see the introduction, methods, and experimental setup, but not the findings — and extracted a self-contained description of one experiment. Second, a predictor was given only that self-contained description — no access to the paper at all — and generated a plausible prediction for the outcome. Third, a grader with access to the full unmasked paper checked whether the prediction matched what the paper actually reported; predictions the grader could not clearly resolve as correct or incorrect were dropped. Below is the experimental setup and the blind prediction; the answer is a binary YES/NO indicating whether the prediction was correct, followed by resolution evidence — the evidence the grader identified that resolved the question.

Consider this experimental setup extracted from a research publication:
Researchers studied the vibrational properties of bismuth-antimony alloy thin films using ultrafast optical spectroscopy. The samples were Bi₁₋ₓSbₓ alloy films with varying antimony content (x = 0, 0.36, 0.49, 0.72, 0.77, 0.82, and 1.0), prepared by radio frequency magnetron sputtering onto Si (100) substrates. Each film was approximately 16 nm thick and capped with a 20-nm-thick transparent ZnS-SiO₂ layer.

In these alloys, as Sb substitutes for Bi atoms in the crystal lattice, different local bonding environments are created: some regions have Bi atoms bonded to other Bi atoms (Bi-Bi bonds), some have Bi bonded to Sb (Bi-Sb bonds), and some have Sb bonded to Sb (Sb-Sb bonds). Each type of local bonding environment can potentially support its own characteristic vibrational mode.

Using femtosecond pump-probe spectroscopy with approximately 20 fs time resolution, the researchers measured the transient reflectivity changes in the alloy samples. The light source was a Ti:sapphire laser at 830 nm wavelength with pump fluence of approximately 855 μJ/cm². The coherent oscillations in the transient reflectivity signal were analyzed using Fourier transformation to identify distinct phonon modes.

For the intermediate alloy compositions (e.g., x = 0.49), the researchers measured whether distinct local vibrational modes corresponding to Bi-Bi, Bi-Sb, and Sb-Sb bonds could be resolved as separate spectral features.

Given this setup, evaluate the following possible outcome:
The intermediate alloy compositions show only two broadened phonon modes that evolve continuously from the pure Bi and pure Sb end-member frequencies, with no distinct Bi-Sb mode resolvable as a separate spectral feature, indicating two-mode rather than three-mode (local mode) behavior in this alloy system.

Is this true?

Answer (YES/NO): NO